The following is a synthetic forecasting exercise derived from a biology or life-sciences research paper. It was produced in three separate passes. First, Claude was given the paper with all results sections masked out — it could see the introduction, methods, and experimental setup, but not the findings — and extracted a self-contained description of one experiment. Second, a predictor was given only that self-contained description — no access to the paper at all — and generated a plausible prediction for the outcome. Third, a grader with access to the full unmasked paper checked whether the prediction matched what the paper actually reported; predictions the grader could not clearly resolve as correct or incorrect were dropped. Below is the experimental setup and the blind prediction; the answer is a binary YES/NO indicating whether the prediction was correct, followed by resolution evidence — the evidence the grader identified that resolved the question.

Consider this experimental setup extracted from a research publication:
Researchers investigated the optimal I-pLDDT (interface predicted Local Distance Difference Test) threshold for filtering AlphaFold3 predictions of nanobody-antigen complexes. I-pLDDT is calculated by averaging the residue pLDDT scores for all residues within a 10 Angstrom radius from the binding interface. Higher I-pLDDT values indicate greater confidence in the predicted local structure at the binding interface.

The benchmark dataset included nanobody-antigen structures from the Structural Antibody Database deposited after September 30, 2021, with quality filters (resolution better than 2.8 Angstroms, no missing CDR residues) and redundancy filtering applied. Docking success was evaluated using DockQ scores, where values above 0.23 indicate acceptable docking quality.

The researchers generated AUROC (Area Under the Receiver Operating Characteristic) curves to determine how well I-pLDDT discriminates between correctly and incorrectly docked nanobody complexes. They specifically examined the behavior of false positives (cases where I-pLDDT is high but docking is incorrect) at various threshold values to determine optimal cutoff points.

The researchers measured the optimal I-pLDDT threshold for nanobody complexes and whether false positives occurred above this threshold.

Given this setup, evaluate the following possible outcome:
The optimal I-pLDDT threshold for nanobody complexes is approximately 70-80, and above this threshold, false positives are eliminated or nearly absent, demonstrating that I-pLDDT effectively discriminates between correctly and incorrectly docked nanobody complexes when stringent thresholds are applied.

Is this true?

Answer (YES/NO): NO